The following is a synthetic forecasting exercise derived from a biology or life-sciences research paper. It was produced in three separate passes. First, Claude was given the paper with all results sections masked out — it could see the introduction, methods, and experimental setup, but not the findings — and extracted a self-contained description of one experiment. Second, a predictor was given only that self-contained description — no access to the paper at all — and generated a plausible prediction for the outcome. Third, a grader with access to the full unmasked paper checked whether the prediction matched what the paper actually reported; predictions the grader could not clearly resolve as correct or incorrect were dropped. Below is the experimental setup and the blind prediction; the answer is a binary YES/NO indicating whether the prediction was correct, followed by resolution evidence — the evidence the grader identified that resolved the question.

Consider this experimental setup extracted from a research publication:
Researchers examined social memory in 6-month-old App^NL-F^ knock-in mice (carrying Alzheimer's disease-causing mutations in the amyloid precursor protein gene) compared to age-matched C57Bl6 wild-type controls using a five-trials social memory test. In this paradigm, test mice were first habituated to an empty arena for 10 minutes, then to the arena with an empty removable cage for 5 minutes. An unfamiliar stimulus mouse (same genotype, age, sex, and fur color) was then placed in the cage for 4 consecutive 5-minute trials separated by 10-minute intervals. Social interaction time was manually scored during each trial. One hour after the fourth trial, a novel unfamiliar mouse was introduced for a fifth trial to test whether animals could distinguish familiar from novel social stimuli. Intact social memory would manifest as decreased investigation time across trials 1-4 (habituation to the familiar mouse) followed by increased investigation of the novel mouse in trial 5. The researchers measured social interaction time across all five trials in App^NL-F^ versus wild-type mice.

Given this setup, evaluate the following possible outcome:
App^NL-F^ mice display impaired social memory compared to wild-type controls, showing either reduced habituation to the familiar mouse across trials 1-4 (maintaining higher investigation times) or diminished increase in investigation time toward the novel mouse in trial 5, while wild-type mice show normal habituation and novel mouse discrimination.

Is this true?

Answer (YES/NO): NO